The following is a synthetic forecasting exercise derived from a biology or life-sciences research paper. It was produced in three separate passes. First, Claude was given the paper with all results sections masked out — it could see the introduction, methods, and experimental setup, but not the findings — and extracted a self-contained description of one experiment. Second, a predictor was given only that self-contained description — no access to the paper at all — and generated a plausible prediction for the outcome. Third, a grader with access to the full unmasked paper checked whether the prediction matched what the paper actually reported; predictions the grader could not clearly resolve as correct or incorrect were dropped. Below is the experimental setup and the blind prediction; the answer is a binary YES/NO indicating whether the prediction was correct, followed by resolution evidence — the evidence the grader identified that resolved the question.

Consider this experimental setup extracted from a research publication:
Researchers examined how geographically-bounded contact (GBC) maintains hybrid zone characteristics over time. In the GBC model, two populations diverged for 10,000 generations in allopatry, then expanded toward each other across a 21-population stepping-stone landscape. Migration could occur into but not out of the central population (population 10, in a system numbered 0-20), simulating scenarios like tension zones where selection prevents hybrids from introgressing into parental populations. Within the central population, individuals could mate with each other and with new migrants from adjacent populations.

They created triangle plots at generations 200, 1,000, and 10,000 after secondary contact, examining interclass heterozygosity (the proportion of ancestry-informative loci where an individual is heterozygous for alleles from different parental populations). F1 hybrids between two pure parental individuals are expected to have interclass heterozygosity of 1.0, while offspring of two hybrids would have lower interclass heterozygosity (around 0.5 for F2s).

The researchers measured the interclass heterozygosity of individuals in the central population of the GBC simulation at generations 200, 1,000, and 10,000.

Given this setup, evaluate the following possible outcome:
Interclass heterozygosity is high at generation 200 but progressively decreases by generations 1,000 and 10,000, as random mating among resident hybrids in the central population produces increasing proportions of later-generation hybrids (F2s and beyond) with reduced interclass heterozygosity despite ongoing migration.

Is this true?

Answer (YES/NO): NO